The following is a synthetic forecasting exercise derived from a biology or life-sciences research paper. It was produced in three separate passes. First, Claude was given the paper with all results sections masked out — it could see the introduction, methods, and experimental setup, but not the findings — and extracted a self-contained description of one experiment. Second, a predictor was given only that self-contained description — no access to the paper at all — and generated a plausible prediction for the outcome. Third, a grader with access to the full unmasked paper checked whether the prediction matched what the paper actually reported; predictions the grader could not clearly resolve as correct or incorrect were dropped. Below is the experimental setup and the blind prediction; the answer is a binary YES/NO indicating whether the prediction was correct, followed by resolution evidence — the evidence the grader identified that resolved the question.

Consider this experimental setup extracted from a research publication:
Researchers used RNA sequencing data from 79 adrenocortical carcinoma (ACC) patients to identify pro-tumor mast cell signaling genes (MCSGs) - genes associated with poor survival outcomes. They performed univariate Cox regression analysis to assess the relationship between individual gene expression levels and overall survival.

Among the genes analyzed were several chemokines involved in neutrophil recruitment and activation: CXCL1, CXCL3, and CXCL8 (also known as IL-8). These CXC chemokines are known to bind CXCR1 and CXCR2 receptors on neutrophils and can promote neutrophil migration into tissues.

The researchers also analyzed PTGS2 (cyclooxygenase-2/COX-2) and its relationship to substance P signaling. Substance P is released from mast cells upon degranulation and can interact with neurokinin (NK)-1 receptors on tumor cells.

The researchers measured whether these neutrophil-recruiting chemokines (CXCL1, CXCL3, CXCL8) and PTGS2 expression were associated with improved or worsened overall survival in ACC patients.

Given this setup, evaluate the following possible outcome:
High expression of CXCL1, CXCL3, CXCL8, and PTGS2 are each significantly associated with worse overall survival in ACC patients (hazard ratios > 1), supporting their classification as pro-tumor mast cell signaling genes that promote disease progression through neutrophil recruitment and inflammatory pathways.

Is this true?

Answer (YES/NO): NO